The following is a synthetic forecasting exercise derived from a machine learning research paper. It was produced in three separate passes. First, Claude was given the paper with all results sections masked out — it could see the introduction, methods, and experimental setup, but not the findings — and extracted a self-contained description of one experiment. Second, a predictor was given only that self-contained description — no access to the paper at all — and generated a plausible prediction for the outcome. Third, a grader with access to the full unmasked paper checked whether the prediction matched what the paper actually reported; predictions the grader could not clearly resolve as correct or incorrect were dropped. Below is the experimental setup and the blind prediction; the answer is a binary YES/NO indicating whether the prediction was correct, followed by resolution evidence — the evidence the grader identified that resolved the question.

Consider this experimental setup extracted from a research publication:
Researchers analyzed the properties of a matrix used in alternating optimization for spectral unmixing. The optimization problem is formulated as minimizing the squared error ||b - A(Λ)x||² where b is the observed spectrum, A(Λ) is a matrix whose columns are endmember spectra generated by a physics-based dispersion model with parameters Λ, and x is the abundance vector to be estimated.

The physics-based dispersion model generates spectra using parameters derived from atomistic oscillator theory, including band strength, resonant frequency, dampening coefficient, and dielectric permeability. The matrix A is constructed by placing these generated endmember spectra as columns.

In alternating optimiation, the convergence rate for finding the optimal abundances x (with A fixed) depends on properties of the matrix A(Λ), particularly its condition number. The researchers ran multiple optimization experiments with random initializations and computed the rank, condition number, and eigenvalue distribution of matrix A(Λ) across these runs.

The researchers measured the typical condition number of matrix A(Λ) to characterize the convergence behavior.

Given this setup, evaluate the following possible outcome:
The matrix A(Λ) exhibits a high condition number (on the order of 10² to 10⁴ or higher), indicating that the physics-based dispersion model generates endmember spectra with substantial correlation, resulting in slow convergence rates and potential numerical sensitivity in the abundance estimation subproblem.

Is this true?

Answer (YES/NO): YES